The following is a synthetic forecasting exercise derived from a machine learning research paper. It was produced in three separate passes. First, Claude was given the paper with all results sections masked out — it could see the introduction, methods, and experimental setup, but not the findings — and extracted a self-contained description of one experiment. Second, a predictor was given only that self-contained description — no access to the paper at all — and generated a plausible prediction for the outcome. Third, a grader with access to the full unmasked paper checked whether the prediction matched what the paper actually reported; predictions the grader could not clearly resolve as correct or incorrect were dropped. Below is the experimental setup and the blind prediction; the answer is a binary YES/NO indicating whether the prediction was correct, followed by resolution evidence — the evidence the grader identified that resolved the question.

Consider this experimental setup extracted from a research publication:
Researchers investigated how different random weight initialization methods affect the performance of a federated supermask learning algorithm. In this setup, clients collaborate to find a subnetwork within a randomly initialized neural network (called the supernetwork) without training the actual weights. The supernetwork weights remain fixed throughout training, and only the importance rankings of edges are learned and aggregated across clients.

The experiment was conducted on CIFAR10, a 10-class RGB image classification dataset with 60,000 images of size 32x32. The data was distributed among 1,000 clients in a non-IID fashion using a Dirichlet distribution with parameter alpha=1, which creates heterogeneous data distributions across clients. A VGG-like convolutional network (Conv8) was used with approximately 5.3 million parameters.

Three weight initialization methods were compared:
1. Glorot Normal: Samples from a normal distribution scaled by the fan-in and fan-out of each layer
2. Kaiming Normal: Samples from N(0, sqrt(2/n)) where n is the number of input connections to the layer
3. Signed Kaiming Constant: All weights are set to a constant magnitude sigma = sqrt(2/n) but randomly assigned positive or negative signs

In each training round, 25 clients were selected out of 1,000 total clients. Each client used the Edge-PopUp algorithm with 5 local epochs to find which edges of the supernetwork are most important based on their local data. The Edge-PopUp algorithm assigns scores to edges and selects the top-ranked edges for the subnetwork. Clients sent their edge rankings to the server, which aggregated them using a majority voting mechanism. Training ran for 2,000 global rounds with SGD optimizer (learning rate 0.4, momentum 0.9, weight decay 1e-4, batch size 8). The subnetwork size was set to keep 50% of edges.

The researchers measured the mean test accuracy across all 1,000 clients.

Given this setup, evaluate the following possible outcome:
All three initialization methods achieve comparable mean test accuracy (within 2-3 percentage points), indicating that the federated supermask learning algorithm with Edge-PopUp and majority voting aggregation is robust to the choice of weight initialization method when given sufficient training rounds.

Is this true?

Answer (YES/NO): NO